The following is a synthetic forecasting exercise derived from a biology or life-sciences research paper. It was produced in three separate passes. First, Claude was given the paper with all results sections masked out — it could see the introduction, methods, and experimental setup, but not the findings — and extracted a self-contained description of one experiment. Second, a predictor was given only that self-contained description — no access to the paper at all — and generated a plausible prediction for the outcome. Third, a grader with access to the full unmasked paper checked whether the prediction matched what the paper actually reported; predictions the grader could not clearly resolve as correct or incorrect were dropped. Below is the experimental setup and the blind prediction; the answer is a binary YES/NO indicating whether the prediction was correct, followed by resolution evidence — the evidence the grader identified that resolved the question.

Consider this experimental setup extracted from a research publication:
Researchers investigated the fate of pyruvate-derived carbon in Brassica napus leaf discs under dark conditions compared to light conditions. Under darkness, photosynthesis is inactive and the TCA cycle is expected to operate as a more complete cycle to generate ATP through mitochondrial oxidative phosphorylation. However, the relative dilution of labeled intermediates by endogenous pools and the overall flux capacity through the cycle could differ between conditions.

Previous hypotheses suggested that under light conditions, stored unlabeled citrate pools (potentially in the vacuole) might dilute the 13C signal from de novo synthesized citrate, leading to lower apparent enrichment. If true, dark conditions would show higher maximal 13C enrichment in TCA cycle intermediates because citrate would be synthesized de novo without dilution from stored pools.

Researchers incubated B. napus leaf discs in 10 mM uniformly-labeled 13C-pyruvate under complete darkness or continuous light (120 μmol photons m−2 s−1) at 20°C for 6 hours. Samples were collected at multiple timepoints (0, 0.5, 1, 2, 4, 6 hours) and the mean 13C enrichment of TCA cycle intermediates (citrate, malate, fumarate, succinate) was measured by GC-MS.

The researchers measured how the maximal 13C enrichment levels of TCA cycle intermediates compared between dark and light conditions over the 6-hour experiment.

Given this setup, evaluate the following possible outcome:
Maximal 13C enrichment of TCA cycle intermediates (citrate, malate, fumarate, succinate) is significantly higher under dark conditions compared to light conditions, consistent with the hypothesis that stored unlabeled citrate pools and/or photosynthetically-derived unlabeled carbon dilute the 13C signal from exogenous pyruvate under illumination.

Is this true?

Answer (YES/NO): NO